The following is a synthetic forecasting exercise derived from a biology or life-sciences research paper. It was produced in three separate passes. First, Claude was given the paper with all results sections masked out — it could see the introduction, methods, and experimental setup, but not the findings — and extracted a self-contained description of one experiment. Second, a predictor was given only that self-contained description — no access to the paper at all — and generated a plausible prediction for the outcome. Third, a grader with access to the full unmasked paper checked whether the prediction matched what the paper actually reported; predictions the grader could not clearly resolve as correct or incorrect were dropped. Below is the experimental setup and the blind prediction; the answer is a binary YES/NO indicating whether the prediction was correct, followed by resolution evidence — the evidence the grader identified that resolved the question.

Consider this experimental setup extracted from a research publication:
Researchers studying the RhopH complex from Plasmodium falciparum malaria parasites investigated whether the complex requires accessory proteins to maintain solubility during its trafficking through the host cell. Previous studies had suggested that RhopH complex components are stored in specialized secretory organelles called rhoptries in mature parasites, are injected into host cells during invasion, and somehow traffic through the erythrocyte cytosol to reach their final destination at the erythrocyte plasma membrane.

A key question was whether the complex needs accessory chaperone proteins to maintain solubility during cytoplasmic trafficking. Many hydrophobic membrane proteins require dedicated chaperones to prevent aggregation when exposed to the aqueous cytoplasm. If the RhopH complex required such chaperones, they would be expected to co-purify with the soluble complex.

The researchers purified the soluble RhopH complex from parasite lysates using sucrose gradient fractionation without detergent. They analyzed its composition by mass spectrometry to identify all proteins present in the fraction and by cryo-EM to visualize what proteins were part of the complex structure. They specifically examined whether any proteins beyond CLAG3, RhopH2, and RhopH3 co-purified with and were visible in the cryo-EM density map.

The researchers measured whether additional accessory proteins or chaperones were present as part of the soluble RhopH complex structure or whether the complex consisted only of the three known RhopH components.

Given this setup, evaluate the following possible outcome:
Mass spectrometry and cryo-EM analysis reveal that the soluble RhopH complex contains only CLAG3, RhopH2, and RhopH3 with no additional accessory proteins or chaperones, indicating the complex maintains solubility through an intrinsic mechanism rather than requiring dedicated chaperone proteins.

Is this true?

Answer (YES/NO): YES